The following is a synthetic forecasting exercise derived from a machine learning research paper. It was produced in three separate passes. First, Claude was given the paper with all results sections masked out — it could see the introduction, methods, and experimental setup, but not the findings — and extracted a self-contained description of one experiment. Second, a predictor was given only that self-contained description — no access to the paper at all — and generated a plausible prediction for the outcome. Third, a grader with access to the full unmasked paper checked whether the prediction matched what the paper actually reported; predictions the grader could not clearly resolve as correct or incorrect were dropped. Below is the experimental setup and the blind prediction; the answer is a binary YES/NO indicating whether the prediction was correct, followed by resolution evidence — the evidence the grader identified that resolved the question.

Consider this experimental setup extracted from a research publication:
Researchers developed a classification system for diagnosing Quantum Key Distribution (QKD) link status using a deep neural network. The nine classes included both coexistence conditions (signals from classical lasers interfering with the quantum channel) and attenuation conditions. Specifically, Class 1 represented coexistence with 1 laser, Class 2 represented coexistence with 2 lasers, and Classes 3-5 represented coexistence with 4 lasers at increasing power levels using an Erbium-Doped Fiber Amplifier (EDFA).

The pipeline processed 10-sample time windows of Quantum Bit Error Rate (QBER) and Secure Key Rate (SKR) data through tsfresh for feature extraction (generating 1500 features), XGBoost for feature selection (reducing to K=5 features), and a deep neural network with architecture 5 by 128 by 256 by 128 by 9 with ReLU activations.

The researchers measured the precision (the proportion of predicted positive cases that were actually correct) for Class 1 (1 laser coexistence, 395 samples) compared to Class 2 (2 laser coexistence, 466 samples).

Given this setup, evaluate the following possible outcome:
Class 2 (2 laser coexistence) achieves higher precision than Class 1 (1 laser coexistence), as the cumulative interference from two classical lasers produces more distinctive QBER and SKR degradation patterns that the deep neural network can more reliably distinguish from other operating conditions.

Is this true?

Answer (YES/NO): NO